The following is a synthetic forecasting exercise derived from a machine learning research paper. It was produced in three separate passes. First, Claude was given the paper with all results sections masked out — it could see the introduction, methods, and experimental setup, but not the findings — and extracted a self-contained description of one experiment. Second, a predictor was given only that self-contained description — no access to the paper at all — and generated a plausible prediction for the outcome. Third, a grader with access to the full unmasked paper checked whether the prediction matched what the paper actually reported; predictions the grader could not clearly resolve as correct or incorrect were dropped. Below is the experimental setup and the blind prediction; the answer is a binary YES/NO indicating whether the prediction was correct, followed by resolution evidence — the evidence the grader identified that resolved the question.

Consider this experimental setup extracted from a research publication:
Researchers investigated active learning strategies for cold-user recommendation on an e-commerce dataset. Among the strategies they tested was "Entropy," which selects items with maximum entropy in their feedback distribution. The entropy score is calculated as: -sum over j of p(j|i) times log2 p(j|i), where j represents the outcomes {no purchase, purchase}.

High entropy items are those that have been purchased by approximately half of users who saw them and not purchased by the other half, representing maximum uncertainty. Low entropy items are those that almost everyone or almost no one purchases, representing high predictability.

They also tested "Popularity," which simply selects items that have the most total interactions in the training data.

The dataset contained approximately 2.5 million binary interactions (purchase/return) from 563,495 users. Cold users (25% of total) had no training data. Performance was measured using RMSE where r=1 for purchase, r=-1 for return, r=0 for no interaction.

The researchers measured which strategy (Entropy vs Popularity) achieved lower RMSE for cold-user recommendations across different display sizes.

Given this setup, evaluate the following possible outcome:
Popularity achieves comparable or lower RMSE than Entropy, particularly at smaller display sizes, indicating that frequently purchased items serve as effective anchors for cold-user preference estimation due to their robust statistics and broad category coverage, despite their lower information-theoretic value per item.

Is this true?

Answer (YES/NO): YES